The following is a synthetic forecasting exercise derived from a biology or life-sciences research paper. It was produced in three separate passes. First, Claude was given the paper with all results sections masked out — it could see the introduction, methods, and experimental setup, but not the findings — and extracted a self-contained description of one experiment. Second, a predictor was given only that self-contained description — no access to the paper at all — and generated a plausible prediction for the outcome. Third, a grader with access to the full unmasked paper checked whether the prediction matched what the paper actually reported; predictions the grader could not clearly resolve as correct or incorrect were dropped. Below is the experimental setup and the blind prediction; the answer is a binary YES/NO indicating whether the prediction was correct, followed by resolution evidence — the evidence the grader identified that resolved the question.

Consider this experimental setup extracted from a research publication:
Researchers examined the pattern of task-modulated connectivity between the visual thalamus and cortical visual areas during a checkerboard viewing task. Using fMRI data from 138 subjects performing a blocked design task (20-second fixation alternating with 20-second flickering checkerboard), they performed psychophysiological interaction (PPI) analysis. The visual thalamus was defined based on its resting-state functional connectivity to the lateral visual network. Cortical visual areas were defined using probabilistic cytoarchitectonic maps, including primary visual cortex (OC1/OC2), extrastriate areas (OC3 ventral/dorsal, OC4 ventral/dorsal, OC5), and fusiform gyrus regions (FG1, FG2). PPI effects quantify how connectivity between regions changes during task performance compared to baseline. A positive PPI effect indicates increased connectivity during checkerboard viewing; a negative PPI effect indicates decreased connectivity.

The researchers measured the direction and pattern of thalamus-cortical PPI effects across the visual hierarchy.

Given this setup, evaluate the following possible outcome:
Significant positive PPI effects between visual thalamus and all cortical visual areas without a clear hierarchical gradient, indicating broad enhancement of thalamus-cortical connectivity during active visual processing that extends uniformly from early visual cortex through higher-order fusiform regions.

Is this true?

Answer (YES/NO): NO